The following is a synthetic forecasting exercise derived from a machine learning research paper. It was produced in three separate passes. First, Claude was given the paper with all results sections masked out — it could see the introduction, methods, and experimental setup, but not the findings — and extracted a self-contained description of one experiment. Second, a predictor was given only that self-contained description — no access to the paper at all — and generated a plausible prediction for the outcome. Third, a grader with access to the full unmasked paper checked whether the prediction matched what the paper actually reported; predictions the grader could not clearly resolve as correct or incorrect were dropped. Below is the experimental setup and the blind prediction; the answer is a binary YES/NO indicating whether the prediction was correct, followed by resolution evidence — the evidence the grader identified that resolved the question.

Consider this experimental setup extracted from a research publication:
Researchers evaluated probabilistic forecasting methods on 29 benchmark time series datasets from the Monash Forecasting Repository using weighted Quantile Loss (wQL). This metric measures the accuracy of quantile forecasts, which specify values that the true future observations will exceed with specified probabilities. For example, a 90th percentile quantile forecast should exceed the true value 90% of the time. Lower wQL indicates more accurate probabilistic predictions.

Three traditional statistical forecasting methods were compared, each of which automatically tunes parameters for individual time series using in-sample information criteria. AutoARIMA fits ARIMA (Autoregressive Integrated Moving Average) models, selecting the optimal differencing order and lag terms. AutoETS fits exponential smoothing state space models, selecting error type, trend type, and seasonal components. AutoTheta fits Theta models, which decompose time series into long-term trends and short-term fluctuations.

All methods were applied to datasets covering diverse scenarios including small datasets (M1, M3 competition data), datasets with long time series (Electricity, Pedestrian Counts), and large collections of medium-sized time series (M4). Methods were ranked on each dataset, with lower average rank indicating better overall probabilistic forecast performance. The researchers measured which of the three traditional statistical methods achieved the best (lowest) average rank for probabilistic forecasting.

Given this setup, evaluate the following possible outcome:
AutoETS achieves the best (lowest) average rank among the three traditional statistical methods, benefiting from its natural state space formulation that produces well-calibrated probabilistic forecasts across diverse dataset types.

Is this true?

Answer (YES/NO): YES